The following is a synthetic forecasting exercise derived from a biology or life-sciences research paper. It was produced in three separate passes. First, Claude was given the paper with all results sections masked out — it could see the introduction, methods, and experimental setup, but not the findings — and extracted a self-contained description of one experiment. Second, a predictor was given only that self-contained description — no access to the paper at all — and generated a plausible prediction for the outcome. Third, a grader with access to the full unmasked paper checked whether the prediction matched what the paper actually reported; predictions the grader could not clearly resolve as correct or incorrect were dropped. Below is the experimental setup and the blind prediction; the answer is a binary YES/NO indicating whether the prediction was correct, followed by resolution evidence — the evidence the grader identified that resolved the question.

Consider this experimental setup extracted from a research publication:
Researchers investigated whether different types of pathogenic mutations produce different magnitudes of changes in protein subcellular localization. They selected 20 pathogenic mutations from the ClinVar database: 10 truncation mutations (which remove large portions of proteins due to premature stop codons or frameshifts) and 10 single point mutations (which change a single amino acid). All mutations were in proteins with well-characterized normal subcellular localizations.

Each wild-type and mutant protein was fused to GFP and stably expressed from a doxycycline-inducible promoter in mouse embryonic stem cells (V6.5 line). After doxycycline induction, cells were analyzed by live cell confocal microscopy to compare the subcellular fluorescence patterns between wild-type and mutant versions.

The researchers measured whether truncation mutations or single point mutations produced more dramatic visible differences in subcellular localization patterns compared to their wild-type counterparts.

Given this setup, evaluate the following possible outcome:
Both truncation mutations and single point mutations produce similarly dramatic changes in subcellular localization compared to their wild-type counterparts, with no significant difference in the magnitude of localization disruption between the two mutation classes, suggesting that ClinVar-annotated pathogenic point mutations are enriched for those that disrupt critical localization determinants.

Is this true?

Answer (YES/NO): NO